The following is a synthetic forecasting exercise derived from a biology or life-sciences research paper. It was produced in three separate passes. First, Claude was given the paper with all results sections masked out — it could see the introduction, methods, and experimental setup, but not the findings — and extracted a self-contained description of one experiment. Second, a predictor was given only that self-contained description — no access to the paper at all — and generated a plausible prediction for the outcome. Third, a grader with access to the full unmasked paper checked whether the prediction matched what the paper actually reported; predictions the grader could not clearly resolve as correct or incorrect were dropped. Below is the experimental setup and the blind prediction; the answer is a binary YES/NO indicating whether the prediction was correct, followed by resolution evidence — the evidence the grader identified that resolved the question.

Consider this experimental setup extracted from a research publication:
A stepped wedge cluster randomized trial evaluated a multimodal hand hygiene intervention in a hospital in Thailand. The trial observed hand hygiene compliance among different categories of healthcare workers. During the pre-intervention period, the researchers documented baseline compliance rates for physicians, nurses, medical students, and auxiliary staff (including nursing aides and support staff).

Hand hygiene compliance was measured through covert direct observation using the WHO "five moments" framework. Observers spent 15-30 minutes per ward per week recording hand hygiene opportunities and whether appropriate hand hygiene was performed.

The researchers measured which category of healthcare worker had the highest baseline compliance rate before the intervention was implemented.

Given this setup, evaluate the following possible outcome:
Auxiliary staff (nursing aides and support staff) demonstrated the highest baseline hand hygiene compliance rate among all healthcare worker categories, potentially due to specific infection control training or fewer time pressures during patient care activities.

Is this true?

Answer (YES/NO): NO